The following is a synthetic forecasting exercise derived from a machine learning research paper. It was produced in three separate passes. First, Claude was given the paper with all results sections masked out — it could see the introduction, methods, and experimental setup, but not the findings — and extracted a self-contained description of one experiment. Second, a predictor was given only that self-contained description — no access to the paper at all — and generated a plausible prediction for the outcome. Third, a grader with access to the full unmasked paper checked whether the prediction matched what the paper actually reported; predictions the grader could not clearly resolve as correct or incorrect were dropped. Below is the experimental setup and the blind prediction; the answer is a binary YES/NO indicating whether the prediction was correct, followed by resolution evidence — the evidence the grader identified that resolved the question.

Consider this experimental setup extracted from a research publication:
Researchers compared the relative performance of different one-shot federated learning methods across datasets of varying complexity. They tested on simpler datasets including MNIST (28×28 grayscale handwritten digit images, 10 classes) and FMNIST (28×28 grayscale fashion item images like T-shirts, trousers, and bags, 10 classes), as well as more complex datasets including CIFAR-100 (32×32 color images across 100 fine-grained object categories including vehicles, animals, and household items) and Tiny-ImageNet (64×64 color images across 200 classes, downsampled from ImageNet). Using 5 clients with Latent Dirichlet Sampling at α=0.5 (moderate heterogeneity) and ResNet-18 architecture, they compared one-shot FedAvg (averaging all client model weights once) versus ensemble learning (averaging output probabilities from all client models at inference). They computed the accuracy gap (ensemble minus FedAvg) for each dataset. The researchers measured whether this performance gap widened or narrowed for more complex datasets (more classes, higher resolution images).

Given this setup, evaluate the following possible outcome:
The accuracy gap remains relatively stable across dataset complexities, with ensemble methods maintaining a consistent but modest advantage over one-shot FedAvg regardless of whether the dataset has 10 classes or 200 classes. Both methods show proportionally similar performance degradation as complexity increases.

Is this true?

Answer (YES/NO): NO